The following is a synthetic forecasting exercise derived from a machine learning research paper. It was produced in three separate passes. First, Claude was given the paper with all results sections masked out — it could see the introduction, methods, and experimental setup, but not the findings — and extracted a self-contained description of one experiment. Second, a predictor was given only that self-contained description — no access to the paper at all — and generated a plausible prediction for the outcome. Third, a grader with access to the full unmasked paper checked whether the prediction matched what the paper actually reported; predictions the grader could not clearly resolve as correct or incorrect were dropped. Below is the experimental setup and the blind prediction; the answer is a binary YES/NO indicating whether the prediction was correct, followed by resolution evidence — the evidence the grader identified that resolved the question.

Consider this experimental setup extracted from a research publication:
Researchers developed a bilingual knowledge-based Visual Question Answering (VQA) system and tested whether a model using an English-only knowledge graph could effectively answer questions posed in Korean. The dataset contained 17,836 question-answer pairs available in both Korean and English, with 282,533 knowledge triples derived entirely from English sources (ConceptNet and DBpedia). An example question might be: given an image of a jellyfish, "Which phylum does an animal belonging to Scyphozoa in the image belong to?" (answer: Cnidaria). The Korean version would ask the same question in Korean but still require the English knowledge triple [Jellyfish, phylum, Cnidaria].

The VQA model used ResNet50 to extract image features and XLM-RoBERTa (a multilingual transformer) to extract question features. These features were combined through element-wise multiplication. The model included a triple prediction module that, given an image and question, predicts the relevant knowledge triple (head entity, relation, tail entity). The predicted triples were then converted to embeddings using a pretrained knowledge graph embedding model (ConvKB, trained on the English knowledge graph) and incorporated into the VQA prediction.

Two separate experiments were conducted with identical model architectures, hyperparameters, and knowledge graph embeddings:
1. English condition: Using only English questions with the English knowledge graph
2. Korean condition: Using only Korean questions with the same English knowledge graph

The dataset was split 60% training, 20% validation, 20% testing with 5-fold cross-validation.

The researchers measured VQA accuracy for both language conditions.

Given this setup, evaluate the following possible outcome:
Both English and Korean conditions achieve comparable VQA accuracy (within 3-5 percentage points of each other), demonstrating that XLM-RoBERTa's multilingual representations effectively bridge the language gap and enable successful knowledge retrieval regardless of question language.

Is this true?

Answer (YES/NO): YES